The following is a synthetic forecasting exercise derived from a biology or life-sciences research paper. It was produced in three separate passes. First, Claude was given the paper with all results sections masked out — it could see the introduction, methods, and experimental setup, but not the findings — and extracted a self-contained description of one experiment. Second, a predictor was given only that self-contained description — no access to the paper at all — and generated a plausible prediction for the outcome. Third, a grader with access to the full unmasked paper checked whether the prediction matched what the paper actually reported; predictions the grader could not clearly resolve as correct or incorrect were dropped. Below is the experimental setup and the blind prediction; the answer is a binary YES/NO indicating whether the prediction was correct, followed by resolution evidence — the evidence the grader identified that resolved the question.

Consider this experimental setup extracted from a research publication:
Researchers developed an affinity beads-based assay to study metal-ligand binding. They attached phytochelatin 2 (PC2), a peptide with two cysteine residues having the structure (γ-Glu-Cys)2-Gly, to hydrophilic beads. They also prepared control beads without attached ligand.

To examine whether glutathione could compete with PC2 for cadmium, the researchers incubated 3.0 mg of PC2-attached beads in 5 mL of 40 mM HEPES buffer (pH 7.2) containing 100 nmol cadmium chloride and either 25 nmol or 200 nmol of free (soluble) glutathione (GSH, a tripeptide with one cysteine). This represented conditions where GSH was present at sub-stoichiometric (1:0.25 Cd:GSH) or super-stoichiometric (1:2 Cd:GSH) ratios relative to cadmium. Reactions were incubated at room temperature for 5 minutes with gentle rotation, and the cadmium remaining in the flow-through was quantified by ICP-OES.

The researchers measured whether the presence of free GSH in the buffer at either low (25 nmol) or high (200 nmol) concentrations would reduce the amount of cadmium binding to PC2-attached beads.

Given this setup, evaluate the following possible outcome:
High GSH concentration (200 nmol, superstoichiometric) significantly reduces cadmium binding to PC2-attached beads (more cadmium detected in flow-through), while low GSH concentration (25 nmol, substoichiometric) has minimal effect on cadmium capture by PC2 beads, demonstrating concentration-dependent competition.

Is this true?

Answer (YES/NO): NO